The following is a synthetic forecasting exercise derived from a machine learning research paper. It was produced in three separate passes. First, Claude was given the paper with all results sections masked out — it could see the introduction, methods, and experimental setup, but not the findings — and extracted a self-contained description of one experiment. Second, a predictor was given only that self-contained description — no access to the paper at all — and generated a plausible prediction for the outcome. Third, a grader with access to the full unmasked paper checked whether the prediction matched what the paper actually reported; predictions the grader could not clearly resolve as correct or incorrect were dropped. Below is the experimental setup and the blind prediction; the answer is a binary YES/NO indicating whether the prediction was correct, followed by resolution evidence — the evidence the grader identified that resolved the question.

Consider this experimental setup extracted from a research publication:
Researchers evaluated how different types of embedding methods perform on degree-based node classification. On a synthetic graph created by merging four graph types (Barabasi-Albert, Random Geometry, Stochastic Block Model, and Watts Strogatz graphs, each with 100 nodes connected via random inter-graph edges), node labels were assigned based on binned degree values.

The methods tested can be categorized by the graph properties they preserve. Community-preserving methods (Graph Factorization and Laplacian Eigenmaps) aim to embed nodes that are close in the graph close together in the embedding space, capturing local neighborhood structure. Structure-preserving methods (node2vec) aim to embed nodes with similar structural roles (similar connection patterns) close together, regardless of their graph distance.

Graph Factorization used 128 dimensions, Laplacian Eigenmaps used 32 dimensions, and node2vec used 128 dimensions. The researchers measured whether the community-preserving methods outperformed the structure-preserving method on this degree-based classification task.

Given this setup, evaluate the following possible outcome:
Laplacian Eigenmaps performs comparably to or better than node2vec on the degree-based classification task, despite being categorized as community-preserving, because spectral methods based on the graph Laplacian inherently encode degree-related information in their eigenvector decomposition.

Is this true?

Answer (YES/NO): NO